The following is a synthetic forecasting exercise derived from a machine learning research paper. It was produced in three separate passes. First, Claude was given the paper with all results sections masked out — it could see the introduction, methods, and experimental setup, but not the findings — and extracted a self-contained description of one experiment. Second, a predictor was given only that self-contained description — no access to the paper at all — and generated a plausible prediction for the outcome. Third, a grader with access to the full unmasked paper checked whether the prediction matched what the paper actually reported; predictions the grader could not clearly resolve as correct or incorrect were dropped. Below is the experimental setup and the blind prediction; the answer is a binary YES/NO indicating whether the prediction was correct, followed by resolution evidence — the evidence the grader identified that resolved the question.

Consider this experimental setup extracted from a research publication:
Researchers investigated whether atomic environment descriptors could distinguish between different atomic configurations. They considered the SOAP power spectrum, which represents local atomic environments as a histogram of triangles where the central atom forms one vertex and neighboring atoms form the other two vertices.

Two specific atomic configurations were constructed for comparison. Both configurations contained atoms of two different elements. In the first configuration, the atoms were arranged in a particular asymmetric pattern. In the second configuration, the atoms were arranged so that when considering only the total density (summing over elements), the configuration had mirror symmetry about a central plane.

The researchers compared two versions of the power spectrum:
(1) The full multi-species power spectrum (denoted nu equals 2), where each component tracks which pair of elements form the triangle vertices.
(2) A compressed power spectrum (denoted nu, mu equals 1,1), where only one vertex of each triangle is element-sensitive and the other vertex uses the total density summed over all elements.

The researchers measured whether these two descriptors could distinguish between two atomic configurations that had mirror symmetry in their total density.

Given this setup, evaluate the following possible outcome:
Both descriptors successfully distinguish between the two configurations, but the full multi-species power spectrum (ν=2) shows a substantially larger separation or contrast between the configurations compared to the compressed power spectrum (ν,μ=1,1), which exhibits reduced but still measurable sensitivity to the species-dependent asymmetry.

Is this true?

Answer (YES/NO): NO